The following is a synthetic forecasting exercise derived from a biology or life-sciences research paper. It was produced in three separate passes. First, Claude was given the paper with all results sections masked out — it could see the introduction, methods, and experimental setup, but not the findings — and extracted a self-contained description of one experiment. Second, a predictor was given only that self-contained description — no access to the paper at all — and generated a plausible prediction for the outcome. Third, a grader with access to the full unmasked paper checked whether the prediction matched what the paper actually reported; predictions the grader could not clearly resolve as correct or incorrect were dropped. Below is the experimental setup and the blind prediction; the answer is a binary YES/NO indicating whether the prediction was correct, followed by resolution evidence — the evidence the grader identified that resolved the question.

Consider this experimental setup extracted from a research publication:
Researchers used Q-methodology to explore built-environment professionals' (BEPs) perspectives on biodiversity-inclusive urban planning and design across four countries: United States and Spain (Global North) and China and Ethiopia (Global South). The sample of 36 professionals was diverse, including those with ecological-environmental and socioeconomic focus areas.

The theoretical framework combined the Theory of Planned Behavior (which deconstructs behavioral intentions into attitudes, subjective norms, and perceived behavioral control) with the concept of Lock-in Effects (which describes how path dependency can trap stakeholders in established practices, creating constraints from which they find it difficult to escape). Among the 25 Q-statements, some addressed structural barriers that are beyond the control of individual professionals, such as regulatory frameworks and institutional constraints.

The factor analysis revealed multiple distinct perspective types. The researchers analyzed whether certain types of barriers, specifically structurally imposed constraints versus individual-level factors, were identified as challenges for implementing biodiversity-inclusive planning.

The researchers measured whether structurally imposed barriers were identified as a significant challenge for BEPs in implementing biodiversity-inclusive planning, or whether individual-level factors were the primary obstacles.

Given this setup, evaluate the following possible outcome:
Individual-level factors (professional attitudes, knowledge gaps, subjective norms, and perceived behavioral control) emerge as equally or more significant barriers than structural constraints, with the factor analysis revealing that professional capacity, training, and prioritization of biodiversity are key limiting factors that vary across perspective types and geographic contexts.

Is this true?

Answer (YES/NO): NO